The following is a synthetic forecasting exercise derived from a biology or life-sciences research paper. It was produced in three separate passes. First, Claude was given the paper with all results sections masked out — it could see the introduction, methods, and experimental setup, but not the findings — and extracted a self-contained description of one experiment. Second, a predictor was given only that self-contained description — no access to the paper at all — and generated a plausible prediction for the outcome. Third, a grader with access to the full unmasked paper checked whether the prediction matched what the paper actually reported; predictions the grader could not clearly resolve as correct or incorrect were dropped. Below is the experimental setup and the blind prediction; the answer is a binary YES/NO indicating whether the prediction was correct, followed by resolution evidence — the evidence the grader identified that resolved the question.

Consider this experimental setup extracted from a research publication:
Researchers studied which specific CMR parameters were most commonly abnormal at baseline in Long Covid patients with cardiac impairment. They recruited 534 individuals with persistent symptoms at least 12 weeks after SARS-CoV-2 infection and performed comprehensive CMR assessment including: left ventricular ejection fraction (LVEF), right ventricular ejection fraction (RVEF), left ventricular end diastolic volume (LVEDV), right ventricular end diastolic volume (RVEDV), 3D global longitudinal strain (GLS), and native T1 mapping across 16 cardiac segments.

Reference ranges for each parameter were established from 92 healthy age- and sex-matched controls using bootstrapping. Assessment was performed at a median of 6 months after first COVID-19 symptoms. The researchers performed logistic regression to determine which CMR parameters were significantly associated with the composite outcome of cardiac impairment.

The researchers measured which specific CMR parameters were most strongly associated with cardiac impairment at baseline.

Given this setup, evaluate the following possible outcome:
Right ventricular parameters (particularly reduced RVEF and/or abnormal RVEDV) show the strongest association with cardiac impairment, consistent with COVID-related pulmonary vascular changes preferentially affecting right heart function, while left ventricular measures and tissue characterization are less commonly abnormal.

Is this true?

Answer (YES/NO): NO